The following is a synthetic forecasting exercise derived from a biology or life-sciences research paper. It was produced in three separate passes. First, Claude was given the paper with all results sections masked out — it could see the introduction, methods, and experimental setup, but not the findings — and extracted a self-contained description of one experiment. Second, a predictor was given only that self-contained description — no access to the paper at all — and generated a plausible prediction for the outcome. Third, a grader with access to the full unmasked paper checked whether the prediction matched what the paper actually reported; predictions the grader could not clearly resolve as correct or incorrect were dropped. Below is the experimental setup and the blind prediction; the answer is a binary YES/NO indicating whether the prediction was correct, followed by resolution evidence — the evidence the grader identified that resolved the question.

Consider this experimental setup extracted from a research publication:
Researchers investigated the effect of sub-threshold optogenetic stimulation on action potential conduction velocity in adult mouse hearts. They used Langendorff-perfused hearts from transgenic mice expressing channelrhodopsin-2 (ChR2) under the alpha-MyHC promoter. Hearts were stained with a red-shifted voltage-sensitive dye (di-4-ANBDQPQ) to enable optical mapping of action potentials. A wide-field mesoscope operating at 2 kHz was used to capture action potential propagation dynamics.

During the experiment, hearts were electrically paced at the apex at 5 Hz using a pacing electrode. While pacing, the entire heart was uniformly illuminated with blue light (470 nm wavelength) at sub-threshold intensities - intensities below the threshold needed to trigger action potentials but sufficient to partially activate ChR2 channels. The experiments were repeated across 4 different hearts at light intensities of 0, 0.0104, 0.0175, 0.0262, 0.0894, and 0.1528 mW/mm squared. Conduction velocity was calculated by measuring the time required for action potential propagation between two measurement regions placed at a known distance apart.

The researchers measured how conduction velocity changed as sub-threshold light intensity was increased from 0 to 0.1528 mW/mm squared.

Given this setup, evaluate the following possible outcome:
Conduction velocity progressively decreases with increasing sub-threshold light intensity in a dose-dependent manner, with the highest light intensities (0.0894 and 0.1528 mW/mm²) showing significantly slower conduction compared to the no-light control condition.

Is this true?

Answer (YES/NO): YES